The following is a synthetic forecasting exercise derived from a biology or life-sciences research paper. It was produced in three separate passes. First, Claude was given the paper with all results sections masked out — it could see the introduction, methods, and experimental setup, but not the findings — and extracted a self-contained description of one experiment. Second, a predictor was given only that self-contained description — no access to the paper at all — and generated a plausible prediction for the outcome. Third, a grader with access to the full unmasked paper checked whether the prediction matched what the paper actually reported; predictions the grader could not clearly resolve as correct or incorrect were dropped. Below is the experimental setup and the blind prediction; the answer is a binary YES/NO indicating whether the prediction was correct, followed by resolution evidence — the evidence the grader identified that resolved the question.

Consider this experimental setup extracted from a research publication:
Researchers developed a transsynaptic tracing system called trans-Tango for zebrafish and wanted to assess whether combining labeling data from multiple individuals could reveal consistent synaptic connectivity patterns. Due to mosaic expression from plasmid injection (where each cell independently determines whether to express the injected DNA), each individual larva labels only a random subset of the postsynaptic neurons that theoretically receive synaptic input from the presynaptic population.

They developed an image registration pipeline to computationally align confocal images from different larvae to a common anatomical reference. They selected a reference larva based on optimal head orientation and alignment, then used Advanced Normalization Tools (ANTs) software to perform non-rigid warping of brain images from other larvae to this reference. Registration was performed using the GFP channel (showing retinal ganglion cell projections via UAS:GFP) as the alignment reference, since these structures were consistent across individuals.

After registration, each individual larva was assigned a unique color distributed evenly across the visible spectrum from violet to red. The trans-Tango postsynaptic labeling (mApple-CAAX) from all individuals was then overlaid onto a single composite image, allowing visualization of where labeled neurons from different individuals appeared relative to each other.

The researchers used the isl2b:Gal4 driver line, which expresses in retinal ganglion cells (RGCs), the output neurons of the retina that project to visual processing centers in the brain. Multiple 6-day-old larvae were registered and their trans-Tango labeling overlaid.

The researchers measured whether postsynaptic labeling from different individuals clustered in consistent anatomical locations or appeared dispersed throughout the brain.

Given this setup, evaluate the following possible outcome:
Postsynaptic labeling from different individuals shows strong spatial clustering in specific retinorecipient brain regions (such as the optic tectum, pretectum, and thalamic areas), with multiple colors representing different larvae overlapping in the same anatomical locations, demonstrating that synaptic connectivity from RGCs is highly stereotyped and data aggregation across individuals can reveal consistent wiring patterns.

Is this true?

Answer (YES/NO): YES